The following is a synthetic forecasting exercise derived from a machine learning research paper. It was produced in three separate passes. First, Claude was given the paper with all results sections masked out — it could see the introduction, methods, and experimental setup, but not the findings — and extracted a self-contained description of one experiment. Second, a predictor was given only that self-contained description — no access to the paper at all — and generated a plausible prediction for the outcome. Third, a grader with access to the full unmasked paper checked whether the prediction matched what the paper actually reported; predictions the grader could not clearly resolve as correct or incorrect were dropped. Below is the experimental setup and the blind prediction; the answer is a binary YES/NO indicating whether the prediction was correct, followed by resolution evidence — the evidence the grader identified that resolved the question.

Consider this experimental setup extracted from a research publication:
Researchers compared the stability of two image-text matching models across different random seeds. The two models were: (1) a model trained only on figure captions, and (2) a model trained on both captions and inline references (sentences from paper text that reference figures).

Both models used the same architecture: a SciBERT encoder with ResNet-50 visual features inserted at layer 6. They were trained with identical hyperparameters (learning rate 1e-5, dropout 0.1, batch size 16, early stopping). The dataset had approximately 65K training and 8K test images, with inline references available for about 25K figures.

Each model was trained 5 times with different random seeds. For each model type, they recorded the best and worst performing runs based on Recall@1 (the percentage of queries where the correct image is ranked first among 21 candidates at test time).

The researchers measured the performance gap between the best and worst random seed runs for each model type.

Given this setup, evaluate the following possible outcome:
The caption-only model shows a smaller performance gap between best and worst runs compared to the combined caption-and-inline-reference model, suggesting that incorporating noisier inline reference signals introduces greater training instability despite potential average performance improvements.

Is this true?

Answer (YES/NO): NO